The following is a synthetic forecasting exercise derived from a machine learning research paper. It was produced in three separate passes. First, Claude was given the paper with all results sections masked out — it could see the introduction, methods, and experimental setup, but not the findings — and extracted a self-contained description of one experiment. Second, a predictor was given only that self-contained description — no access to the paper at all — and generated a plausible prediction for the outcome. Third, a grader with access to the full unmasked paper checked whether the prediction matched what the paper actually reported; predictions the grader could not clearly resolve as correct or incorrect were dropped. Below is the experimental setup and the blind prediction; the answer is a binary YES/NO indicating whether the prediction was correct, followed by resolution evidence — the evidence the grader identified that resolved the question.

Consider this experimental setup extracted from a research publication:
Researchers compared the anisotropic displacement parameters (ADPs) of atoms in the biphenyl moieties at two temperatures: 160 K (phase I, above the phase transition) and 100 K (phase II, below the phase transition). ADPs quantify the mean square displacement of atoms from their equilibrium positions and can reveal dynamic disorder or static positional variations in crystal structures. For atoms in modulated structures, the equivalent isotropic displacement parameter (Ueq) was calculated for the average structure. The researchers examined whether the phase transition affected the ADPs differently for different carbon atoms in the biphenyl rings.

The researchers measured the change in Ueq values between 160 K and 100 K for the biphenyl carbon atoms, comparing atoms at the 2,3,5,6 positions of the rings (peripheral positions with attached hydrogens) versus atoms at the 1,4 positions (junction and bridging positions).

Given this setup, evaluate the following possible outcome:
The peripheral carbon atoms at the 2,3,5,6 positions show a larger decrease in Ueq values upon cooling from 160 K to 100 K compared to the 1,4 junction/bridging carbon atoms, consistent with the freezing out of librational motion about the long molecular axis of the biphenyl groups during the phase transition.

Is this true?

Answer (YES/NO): YES